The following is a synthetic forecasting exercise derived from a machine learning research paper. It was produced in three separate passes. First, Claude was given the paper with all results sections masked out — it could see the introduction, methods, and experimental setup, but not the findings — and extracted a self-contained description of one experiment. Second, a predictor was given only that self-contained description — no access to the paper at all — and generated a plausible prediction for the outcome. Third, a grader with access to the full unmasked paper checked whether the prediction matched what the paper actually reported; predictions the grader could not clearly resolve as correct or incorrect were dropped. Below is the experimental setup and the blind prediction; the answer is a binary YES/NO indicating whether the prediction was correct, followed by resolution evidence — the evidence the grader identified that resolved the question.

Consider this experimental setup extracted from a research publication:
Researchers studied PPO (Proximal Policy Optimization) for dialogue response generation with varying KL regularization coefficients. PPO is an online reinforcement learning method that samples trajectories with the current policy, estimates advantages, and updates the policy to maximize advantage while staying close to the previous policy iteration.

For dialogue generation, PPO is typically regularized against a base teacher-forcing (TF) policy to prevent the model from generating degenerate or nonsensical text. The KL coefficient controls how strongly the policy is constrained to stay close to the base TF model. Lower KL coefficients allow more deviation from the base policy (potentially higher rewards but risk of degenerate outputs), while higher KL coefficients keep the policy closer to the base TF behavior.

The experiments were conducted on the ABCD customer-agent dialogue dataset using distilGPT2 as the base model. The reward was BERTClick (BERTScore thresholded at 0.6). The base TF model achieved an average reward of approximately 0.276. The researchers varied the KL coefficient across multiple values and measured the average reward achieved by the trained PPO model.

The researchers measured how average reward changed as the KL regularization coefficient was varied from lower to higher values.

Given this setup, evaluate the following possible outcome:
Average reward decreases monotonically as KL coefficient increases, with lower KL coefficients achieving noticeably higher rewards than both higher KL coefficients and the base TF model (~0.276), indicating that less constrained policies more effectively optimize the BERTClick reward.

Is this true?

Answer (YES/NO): NO